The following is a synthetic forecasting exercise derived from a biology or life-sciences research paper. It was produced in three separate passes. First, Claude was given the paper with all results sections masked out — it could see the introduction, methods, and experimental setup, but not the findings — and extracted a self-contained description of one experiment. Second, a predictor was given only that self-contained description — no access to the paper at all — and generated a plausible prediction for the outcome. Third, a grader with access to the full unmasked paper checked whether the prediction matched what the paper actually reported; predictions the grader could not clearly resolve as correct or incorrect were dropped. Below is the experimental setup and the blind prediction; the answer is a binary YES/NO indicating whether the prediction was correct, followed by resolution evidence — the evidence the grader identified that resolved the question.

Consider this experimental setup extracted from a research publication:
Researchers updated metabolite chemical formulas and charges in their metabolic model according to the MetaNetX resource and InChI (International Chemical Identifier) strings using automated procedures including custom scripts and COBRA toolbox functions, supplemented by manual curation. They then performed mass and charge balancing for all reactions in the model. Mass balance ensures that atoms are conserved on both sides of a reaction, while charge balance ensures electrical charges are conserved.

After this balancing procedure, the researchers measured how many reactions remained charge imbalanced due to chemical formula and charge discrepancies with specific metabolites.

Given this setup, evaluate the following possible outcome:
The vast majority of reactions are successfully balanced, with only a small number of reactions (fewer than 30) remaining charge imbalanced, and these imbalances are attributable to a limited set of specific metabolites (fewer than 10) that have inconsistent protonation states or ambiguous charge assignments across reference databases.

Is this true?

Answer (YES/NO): NO